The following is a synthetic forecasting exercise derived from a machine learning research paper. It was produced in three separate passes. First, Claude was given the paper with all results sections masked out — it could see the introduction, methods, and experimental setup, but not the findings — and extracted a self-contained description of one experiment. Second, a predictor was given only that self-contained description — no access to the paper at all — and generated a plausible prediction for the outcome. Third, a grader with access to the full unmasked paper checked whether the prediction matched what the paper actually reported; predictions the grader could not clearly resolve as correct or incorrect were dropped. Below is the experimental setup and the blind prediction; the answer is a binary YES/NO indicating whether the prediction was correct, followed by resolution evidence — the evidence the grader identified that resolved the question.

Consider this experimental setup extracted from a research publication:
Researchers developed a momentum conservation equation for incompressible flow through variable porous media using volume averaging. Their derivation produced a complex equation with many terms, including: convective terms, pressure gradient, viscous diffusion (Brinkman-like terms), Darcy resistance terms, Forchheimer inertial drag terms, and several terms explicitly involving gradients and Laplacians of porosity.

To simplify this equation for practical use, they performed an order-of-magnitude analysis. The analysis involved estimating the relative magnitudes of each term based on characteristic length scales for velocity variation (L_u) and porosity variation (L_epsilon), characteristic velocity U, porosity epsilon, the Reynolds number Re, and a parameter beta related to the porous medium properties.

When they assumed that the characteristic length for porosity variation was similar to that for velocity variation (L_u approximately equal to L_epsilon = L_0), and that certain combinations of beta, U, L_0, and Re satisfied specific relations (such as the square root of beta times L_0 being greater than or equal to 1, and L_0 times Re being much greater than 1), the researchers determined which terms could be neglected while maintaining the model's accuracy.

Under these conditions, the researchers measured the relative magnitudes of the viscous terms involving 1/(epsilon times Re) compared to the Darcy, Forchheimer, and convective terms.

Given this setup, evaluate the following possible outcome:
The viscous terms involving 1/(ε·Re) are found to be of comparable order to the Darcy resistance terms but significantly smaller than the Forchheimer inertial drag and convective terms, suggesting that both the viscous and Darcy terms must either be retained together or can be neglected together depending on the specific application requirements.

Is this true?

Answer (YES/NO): NO